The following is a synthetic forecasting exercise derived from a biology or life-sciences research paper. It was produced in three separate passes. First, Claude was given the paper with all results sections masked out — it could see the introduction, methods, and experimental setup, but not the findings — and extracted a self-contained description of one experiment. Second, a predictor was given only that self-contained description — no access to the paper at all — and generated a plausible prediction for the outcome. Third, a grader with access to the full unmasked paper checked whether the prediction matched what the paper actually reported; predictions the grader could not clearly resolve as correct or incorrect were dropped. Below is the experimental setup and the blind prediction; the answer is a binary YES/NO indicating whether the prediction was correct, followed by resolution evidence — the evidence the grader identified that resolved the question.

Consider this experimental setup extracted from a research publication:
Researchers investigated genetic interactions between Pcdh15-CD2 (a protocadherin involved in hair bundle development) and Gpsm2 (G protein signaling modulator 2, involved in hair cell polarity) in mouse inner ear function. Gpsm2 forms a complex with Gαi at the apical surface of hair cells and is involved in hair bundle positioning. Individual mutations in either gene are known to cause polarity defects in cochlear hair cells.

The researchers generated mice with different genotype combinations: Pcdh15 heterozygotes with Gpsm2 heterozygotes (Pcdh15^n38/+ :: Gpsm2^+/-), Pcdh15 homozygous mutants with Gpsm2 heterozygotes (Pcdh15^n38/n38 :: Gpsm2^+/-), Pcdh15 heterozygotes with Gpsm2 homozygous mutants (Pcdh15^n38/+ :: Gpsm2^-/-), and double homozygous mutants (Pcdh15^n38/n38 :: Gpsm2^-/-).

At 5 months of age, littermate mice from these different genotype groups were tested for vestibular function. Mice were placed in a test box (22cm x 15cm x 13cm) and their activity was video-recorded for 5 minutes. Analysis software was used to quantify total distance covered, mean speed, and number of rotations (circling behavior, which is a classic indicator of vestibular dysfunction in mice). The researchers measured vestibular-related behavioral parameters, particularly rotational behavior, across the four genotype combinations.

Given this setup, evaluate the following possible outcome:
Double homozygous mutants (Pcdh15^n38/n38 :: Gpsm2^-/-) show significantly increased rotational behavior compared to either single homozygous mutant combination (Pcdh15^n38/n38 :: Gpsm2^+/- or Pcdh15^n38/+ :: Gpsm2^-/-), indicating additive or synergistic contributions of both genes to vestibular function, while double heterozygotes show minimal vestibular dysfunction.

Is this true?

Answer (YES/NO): YES